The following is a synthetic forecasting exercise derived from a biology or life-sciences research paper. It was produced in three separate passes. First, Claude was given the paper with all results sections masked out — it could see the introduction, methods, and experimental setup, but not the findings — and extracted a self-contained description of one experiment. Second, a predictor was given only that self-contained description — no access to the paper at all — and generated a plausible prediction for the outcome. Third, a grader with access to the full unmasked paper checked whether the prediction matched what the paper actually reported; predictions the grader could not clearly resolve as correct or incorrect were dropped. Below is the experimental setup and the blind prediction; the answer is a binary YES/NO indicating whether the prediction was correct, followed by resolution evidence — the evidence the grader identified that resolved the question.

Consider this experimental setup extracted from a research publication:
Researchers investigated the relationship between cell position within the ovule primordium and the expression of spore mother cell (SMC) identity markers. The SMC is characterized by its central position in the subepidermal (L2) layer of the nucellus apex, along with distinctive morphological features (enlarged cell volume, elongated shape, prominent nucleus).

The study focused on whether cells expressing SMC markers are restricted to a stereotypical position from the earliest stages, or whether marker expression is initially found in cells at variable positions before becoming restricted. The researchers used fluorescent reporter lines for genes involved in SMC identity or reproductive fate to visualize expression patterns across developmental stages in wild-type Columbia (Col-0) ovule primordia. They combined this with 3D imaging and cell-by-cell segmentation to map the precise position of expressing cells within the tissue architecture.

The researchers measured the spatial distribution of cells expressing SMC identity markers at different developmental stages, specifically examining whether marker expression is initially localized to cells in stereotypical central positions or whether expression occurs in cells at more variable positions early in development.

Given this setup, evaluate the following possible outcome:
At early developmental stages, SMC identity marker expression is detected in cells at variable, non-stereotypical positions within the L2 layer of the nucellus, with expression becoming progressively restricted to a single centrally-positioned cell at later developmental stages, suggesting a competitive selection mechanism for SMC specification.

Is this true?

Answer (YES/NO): NO